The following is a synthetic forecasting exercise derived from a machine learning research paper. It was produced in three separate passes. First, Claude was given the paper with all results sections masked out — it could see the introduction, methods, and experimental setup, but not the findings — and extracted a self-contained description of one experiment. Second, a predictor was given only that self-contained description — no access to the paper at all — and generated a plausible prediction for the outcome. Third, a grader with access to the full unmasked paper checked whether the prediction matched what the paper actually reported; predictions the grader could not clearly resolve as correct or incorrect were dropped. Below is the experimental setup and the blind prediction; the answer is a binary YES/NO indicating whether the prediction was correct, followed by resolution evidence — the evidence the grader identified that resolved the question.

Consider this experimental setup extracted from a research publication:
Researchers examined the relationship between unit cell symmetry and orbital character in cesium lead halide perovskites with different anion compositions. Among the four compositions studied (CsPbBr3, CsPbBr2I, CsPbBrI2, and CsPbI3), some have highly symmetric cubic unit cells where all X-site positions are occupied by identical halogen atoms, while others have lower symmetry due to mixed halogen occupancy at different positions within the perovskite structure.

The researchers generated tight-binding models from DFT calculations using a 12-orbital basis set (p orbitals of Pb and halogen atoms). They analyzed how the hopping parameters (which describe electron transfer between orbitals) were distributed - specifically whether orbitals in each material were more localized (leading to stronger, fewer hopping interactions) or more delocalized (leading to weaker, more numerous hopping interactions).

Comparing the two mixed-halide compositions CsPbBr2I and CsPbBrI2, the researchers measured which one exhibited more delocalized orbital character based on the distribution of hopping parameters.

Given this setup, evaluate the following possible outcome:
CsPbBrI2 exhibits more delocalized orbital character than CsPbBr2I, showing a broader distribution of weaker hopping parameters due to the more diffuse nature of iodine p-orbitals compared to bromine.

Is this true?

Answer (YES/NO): YES